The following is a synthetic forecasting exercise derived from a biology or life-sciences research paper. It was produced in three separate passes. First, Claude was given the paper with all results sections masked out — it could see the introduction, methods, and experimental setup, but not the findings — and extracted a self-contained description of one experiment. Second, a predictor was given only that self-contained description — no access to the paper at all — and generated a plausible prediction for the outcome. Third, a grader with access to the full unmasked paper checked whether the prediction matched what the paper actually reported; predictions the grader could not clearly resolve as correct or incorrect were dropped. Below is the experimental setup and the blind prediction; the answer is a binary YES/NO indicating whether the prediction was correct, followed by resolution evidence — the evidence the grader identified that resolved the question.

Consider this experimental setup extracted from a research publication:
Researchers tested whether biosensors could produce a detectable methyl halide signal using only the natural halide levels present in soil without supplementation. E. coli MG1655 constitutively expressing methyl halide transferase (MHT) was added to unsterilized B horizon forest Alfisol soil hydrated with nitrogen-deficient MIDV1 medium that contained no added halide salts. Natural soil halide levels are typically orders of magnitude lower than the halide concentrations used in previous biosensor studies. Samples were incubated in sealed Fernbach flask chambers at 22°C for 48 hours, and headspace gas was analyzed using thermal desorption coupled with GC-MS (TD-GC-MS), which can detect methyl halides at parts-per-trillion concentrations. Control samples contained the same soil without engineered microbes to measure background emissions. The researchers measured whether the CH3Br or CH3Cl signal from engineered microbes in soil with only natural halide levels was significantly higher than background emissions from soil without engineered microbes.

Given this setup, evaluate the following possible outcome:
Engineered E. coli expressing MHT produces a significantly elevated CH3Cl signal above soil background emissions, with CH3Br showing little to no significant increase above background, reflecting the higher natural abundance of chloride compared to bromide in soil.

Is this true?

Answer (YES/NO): NO